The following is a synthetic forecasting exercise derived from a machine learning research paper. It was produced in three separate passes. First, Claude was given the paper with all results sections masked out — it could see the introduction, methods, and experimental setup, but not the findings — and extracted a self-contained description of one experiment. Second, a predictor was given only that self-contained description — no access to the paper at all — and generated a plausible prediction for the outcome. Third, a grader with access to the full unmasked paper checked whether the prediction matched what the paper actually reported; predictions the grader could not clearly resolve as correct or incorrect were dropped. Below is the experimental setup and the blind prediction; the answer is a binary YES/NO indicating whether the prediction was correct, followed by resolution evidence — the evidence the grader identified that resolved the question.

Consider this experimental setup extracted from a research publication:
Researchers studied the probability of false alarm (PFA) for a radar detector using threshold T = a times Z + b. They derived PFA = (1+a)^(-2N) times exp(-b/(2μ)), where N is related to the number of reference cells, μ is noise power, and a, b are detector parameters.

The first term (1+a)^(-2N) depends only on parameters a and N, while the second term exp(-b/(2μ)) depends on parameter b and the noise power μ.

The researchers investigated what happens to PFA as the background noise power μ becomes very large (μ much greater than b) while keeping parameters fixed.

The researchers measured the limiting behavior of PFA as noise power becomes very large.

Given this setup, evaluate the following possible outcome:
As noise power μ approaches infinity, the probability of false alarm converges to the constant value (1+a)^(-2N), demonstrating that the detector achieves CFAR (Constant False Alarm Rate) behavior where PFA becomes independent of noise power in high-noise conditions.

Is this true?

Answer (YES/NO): YES